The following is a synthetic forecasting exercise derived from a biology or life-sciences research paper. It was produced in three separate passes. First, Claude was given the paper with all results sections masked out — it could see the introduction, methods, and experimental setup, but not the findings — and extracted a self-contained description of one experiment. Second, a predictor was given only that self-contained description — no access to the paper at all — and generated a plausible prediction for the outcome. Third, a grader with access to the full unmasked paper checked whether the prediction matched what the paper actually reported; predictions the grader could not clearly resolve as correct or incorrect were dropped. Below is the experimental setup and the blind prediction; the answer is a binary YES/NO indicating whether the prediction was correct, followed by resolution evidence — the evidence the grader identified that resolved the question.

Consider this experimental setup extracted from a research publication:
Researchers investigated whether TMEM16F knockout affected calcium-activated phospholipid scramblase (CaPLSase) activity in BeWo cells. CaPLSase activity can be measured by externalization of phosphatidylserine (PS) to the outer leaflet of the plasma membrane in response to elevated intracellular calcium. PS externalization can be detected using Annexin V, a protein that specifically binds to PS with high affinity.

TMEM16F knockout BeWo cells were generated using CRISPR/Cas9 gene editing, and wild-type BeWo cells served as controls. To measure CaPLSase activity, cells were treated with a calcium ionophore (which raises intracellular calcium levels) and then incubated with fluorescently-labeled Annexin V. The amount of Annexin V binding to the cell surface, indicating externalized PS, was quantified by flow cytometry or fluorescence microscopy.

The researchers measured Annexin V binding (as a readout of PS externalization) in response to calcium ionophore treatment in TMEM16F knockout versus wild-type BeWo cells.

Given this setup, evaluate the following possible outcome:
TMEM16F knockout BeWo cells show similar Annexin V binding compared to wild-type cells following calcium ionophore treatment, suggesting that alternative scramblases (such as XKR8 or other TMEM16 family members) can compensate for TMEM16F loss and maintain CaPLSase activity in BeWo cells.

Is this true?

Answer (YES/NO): NO